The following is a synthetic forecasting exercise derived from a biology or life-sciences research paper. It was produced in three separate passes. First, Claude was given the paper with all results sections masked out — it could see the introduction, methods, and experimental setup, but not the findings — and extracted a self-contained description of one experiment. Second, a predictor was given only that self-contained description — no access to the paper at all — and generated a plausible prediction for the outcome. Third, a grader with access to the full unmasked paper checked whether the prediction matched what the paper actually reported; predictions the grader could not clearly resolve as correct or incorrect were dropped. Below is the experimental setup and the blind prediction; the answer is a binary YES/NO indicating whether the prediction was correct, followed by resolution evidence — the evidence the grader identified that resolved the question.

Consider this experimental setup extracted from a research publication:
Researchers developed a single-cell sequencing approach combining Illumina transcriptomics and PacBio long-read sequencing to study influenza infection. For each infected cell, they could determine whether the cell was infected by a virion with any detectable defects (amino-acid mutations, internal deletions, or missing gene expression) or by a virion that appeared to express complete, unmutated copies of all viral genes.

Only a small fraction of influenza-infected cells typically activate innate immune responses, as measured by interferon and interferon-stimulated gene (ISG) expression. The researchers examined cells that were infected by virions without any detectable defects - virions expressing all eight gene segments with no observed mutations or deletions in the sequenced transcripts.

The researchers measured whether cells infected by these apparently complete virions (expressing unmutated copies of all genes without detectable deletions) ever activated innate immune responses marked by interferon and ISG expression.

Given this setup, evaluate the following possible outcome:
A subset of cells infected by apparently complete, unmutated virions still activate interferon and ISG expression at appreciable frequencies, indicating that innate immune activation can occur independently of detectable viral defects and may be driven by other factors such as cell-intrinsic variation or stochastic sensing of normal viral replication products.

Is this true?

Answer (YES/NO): YES